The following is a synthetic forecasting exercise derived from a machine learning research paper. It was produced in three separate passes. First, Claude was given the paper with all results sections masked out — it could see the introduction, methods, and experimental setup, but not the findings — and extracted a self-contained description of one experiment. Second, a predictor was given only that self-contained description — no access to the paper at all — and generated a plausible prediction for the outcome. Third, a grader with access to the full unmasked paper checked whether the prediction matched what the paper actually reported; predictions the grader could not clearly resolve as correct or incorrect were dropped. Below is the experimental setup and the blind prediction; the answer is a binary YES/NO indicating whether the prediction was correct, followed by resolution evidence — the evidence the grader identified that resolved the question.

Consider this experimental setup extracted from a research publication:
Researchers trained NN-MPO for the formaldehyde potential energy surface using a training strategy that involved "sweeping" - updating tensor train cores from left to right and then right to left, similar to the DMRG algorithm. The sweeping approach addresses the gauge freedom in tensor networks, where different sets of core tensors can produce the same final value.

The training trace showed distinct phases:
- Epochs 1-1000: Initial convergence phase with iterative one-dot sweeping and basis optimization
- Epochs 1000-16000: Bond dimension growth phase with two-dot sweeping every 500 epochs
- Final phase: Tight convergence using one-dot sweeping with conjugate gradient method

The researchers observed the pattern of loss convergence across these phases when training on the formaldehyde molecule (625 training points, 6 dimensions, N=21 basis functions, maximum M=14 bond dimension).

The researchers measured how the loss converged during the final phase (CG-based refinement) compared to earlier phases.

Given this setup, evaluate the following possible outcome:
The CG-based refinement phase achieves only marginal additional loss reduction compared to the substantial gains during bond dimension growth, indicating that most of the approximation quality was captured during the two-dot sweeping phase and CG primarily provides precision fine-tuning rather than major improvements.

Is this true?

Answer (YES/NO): NO